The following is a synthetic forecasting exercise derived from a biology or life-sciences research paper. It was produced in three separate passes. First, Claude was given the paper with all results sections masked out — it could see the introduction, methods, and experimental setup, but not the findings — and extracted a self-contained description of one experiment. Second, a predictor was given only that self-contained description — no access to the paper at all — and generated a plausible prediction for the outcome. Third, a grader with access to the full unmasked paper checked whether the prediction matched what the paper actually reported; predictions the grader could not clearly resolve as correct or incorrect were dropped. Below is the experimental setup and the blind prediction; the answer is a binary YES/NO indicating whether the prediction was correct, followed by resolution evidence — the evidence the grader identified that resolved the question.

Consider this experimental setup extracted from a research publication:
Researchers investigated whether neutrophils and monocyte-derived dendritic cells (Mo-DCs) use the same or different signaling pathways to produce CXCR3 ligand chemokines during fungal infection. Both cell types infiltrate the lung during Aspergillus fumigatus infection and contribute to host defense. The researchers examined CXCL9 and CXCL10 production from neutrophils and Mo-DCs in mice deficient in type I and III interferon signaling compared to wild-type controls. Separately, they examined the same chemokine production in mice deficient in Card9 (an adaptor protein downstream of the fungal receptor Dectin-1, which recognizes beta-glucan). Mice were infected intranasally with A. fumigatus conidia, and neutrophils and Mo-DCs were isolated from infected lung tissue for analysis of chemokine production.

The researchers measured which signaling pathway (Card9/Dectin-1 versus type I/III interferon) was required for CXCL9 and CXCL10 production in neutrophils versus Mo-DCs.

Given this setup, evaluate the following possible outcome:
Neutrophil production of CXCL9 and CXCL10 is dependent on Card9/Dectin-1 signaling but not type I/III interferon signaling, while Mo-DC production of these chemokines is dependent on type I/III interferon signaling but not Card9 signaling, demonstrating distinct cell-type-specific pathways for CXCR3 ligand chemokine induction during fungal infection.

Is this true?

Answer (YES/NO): NO